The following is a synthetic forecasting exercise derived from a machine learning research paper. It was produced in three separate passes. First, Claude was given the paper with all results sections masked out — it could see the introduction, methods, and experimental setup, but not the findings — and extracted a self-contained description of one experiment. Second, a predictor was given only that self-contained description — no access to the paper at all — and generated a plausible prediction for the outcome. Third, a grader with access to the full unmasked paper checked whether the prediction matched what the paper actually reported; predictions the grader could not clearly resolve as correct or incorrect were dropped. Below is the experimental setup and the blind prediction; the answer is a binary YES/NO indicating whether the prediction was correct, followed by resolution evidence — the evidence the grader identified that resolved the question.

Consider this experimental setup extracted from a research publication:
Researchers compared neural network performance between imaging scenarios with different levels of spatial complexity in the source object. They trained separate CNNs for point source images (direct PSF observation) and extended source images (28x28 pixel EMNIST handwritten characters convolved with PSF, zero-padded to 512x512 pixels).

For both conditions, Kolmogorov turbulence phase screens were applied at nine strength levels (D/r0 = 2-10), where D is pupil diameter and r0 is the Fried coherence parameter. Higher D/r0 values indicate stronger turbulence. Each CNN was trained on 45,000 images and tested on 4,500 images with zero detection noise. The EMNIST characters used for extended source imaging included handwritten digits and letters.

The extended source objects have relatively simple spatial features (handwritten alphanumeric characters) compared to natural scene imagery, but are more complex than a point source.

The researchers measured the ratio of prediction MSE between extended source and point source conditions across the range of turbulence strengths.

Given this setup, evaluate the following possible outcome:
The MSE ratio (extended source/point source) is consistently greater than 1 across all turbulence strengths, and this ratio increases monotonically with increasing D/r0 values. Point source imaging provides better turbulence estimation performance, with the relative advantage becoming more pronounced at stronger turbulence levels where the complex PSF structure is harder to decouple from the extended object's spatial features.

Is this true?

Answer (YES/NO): NO